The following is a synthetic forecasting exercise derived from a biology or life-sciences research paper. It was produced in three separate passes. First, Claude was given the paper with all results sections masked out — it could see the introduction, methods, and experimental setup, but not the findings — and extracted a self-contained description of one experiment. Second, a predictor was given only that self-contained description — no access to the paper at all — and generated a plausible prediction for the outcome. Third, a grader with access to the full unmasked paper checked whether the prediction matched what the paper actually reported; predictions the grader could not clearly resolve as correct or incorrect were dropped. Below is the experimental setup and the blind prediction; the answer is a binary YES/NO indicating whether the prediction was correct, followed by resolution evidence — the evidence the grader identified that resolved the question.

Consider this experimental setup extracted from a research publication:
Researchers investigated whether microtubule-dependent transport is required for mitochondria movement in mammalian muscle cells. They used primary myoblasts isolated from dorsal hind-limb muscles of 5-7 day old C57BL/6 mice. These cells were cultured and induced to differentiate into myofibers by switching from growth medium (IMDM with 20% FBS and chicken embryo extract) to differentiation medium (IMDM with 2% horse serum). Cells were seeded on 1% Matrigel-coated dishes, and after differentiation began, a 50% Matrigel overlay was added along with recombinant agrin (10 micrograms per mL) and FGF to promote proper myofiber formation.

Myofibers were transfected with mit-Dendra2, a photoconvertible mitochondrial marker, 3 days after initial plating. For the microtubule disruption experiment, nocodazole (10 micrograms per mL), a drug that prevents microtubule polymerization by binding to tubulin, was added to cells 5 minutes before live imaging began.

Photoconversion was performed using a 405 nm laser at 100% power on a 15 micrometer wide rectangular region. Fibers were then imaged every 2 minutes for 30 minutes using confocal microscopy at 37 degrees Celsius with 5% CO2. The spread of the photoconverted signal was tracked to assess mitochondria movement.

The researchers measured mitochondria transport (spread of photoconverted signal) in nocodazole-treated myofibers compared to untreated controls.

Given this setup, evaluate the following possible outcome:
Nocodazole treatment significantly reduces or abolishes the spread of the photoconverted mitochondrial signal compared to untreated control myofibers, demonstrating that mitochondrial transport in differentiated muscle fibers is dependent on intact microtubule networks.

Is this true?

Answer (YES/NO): YES